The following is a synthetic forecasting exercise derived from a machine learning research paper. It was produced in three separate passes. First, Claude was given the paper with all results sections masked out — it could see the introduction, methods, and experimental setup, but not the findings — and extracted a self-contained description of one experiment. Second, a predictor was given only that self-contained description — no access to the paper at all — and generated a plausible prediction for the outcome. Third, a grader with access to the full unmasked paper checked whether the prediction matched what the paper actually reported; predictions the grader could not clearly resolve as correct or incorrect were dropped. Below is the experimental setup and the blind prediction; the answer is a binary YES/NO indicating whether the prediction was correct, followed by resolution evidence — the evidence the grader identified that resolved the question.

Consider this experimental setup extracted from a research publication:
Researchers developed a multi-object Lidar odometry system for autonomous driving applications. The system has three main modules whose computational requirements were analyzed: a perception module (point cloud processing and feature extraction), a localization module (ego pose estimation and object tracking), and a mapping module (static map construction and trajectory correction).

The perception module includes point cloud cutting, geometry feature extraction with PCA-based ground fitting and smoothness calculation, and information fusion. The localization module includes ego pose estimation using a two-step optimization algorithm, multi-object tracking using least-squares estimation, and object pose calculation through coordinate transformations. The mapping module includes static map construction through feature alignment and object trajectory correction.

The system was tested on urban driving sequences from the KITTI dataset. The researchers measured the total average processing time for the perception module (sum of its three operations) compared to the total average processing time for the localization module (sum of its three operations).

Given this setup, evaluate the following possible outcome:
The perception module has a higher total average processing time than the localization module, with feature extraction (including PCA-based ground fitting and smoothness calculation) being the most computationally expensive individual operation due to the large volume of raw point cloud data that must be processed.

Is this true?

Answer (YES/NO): NO